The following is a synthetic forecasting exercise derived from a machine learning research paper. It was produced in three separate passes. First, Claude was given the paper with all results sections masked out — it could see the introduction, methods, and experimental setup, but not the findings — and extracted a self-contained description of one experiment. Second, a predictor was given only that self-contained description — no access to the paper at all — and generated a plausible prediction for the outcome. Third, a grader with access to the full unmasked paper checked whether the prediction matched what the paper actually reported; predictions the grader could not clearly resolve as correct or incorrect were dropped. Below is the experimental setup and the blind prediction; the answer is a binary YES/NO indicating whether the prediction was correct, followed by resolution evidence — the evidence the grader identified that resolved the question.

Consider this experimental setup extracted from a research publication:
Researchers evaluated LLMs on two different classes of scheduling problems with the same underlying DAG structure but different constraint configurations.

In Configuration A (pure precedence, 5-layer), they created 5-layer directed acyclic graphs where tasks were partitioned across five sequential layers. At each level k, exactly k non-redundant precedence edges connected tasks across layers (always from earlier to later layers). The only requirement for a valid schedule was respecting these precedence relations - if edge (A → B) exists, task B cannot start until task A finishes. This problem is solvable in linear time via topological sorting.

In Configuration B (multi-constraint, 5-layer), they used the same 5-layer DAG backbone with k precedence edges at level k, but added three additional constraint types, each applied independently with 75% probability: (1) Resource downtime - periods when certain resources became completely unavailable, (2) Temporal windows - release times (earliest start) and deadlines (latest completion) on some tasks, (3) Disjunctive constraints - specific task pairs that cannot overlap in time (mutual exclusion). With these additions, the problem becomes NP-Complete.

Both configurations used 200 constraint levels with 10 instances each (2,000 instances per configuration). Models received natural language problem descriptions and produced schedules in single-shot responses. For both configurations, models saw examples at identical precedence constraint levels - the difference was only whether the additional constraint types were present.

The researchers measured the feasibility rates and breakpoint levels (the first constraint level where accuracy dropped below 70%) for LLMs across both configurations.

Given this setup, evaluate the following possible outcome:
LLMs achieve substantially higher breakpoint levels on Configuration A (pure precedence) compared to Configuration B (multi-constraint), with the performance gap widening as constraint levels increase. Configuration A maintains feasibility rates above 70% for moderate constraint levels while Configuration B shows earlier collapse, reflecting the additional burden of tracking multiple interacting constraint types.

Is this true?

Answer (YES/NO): YES